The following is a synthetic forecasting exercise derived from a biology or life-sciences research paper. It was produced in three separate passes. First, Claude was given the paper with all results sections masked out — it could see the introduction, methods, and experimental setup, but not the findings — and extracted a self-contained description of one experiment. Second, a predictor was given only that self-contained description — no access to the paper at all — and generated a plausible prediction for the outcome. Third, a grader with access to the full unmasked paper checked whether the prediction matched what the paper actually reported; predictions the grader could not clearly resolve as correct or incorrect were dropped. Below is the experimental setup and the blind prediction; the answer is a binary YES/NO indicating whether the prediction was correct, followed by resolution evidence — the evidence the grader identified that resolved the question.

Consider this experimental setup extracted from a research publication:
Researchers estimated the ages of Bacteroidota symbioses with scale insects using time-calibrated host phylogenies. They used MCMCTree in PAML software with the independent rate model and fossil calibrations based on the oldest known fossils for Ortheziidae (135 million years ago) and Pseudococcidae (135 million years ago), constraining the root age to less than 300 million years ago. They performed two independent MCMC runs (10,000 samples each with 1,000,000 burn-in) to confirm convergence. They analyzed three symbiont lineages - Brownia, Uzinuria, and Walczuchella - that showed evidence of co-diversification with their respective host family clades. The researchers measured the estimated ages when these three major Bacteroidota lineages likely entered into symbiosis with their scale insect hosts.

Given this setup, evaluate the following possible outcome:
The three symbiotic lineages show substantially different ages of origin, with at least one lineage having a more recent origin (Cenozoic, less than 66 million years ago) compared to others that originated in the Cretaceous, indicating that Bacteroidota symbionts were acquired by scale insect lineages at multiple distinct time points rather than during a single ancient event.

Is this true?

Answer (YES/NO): YES